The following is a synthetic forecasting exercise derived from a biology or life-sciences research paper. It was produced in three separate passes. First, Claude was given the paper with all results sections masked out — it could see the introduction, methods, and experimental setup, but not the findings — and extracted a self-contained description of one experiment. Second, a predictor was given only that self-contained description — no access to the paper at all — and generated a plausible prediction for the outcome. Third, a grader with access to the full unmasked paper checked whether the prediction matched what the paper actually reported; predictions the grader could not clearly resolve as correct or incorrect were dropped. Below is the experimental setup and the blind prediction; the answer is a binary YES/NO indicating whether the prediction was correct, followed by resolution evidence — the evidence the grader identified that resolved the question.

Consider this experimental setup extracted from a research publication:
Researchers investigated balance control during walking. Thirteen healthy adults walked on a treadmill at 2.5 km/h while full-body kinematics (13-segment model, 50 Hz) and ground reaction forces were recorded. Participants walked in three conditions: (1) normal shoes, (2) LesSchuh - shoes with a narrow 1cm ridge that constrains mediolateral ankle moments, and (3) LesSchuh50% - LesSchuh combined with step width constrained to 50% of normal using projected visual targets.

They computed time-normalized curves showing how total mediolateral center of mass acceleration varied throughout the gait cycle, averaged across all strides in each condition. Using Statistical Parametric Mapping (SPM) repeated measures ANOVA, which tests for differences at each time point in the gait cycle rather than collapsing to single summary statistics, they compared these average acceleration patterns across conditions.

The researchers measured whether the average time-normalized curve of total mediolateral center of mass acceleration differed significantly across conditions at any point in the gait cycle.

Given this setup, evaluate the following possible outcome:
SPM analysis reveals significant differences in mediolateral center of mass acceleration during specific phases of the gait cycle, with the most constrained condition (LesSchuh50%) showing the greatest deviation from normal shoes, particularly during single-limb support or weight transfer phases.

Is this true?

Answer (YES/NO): YES